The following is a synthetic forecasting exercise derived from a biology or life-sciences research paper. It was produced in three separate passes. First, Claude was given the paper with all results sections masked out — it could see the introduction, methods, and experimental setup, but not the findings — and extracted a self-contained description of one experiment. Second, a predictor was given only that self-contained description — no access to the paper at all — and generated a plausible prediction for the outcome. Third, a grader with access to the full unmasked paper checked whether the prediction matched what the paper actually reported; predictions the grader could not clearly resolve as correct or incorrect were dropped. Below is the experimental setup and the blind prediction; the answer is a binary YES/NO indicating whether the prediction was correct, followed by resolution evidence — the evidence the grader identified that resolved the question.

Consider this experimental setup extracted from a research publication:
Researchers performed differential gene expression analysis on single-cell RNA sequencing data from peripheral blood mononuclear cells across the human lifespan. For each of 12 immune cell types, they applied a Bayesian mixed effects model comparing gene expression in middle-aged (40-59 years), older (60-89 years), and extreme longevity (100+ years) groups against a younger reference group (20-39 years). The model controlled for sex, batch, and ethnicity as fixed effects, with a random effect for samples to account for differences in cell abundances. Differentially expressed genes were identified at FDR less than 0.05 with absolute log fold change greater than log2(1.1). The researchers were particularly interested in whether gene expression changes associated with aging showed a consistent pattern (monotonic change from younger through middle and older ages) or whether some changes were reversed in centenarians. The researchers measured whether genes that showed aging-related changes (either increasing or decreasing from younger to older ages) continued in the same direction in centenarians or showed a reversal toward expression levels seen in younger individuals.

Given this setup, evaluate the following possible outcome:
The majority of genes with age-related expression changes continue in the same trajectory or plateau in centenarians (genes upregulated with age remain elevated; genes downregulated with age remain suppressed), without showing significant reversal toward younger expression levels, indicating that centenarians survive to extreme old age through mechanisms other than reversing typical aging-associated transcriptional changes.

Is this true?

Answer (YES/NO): YES